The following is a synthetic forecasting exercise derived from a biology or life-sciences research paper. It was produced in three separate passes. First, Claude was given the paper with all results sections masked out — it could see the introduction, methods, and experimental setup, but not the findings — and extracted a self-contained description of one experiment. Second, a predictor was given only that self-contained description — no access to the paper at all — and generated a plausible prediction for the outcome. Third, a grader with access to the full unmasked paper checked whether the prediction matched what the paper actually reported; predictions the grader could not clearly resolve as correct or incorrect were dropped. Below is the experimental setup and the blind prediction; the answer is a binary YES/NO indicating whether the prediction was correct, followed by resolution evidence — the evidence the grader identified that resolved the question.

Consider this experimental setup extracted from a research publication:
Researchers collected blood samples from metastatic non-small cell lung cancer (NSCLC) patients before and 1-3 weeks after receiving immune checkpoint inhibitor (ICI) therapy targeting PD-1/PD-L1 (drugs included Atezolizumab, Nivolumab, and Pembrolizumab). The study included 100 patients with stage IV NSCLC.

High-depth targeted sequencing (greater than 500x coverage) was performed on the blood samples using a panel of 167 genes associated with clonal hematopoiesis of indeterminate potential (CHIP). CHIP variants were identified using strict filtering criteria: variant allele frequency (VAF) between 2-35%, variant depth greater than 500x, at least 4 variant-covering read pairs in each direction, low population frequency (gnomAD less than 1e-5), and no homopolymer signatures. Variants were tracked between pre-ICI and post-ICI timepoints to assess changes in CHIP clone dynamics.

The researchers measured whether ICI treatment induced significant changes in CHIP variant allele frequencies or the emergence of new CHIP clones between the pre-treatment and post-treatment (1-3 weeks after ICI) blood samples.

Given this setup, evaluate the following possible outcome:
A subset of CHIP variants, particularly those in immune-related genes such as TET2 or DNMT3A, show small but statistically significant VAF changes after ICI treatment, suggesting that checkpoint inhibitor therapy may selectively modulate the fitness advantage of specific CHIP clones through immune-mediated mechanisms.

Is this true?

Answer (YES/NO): NO